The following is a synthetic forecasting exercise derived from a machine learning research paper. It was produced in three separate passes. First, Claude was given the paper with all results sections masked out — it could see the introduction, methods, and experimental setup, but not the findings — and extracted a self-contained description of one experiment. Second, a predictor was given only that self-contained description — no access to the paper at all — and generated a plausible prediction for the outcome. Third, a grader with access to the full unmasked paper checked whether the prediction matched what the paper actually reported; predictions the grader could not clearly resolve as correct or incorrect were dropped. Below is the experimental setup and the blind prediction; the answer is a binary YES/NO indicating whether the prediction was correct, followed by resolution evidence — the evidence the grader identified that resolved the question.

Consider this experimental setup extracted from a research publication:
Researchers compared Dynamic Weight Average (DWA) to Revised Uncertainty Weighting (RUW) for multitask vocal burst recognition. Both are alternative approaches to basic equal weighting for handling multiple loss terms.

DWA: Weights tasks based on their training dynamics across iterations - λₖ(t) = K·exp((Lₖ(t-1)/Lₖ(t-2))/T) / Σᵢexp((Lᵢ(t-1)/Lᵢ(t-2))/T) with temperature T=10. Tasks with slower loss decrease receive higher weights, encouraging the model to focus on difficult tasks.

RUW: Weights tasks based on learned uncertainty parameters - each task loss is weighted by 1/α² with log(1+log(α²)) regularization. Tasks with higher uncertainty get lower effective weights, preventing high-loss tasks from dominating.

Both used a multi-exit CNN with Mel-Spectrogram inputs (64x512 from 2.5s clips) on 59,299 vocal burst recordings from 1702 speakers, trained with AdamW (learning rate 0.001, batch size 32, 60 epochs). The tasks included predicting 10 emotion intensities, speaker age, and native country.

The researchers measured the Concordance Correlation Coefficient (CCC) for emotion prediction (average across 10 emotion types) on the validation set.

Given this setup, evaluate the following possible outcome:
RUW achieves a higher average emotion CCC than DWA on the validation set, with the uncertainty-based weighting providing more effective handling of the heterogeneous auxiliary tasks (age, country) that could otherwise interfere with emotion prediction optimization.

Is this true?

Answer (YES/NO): NO